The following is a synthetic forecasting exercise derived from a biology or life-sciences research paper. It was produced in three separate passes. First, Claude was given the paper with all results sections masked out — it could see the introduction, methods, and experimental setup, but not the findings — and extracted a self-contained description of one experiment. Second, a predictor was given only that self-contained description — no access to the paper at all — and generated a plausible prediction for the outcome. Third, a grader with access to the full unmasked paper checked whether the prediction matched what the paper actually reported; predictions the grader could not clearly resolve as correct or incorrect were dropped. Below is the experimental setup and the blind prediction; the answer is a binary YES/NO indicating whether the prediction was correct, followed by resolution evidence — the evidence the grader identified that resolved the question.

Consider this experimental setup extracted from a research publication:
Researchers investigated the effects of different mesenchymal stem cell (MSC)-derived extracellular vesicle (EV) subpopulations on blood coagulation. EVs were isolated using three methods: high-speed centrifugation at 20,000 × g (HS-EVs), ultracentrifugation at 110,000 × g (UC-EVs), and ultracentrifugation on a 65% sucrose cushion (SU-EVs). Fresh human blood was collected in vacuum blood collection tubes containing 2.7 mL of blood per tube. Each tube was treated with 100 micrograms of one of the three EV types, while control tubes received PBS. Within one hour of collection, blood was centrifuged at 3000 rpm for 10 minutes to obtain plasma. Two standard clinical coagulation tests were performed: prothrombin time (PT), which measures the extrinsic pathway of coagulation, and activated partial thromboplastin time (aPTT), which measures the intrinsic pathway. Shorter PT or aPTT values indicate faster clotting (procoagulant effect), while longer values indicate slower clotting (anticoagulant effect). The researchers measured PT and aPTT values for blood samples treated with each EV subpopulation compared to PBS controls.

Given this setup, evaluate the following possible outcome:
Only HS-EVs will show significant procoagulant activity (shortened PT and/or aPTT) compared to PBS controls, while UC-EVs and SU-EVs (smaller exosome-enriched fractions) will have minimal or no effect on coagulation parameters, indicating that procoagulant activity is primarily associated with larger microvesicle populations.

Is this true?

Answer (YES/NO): NO